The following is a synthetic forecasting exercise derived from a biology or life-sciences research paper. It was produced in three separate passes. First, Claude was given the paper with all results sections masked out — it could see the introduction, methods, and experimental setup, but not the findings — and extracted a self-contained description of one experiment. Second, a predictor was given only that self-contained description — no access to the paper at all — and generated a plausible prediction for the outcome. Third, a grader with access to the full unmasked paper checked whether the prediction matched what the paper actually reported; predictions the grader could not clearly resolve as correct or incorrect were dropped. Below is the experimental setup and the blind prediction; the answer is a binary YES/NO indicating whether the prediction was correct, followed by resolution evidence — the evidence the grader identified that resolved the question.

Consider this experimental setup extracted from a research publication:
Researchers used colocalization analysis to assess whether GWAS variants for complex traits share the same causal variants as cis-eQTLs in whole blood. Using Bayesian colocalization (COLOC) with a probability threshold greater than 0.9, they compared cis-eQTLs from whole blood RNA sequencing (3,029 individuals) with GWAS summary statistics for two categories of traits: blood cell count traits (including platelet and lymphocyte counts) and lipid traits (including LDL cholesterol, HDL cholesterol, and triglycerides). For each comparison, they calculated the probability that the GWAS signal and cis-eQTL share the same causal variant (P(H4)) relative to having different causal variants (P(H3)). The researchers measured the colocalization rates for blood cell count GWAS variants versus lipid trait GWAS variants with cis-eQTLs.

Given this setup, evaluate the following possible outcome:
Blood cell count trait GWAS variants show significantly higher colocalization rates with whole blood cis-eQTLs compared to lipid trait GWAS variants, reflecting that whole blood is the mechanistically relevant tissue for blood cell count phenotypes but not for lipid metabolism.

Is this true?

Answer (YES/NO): YES